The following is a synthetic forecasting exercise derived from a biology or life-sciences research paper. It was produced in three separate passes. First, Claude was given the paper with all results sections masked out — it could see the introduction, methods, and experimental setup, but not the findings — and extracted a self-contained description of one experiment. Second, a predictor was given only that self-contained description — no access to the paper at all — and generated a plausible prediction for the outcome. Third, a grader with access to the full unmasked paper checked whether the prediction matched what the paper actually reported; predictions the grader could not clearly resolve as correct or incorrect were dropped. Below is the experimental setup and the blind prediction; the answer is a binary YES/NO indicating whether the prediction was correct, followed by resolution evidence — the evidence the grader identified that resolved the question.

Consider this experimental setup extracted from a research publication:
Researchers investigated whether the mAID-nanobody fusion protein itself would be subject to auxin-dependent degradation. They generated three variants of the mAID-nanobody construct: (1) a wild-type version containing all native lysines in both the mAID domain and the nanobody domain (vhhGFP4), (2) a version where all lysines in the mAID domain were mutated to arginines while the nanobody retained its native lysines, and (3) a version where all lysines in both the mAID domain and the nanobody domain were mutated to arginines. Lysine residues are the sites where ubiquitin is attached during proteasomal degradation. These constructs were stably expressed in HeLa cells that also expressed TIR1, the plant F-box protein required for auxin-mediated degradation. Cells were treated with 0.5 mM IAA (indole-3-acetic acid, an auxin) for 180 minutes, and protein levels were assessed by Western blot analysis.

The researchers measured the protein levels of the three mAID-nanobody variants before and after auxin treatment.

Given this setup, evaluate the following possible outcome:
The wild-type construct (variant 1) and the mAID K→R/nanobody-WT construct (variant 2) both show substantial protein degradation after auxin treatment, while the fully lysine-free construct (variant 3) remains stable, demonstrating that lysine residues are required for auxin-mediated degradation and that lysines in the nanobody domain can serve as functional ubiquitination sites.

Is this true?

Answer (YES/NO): YES